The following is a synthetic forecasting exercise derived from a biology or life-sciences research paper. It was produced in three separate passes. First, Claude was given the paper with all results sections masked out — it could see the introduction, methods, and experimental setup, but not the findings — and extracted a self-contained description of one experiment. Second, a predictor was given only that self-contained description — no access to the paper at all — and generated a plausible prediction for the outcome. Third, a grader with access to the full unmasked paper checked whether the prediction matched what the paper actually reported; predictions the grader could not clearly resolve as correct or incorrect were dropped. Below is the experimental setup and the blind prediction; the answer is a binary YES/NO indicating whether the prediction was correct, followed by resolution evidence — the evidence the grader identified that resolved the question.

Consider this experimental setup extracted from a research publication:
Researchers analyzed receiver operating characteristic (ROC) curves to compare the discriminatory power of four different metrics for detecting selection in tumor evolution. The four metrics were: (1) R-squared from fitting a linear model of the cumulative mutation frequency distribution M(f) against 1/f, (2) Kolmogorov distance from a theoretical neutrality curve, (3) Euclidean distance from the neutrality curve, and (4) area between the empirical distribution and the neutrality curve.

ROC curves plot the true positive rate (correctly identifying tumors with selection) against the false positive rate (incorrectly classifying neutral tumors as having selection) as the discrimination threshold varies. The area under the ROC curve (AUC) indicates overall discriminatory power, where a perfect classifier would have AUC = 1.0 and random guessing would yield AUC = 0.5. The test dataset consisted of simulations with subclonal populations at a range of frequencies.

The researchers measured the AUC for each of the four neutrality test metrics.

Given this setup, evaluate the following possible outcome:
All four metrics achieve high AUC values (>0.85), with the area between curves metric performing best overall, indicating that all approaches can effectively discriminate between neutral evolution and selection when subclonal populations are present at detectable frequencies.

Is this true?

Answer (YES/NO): NO